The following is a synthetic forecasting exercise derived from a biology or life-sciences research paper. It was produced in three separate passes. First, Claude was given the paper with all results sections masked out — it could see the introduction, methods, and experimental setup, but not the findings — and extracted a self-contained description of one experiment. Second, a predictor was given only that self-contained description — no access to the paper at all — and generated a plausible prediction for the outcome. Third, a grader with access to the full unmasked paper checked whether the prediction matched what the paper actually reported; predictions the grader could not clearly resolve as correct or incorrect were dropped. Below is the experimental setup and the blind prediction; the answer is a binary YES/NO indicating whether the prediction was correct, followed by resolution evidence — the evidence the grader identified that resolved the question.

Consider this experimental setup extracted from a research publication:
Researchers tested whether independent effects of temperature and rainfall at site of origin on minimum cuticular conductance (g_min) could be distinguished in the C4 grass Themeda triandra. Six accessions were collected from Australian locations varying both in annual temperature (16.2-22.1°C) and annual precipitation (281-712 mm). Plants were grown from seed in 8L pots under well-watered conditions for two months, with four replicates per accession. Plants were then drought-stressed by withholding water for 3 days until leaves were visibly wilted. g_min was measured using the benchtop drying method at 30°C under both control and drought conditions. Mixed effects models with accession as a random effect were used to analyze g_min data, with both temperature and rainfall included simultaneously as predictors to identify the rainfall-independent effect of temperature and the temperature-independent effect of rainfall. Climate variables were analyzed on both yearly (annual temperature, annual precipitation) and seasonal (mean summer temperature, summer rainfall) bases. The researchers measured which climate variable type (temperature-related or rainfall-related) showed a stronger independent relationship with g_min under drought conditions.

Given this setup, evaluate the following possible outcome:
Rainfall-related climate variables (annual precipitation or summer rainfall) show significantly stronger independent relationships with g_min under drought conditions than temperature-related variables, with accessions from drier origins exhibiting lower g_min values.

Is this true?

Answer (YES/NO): NO